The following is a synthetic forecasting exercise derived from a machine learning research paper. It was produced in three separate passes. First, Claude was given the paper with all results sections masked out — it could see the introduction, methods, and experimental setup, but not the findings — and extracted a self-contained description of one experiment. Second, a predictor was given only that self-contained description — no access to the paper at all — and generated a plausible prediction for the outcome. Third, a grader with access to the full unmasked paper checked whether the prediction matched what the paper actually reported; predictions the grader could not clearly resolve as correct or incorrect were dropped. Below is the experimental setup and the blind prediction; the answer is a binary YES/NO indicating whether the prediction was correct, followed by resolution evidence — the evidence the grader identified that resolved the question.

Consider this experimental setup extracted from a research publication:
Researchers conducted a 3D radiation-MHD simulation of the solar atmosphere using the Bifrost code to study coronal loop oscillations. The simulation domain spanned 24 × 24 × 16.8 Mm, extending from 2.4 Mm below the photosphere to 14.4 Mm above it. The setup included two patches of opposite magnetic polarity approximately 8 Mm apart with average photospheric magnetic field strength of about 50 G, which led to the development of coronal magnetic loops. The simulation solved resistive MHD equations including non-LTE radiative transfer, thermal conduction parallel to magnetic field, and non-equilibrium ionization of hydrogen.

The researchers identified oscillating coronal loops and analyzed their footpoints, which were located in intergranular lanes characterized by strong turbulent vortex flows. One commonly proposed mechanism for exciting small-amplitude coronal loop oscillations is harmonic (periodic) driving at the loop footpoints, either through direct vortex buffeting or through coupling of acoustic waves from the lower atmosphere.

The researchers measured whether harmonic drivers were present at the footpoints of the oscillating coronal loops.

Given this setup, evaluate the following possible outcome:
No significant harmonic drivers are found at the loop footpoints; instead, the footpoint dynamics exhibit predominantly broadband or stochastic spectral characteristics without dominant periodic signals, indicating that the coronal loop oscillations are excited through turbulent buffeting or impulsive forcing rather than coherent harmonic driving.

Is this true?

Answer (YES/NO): YES